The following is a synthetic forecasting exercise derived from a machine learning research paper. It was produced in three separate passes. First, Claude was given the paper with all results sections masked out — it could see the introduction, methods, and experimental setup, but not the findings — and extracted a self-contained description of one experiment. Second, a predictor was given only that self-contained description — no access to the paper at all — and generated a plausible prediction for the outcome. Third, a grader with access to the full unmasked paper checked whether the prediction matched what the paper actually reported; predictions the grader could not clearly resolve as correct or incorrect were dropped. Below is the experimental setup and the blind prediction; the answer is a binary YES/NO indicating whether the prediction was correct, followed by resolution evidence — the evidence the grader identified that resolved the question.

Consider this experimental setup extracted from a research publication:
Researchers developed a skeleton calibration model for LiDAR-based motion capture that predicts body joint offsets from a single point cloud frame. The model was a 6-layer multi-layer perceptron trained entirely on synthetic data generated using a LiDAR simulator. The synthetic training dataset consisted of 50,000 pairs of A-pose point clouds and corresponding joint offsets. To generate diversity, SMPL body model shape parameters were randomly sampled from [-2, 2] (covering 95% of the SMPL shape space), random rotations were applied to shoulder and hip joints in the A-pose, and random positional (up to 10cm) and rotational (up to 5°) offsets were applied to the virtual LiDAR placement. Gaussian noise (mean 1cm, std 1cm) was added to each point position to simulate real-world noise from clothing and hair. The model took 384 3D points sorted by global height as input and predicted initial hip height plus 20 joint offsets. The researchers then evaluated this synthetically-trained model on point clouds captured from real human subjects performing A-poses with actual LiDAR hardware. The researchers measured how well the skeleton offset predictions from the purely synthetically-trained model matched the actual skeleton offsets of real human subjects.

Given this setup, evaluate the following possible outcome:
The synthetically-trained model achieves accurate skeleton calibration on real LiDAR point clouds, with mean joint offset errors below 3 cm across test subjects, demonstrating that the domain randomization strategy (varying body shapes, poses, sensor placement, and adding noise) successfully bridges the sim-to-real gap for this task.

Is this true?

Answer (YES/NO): YES